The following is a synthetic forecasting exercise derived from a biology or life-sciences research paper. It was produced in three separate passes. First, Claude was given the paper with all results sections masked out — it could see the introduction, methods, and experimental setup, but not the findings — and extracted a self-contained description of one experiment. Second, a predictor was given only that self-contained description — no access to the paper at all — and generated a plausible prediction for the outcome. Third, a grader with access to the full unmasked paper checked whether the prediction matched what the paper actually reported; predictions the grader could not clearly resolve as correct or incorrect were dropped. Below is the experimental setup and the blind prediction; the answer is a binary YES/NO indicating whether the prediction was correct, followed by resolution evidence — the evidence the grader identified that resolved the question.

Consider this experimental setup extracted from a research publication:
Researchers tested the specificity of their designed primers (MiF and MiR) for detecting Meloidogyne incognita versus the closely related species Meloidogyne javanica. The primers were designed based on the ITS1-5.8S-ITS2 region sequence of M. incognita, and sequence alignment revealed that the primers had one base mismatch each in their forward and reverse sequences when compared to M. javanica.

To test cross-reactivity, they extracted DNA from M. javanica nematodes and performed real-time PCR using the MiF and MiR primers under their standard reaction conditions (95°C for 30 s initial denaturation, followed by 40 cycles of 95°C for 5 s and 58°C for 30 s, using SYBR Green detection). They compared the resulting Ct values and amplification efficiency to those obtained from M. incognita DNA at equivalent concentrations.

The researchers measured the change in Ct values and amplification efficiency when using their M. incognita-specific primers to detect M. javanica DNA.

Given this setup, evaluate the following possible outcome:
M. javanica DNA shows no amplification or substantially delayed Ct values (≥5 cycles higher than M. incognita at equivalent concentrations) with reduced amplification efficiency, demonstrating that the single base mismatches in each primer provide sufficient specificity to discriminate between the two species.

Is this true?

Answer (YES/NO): YES